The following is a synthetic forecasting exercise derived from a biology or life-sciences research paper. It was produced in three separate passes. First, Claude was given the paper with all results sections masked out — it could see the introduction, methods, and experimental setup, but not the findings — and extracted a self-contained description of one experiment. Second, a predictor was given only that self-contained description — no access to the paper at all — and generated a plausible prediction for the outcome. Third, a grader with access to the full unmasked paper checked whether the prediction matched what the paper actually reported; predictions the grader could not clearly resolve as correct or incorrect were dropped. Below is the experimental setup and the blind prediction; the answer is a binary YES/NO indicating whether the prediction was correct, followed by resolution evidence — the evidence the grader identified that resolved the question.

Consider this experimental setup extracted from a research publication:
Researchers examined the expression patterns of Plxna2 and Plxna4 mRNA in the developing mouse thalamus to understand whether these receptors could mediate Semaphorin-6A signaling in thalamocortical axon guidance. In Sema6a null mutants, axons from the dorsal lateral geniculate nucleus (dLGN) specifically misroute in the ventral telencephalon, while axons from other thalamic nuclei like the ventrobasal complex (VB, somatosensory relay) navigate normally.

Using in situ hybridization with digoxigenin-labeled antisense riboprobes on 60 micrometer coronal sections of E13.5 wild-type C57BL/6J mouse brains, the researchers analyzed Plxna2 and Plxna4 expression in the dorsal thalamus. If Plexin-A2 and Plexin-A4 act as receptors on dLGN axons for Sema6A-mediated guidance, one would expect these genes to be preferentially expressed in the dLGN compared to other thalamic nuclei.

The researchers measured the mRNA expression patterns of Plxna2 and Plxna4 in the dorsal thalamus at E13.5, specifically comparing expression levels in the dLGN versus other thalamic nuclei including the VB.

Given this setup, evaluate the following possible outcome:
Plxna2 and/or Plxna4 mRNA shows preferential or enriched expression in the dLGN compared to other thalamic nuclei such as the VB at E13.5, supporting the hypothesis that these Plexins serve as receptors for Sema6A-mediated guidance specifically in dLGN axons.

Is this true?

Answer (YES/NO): NO